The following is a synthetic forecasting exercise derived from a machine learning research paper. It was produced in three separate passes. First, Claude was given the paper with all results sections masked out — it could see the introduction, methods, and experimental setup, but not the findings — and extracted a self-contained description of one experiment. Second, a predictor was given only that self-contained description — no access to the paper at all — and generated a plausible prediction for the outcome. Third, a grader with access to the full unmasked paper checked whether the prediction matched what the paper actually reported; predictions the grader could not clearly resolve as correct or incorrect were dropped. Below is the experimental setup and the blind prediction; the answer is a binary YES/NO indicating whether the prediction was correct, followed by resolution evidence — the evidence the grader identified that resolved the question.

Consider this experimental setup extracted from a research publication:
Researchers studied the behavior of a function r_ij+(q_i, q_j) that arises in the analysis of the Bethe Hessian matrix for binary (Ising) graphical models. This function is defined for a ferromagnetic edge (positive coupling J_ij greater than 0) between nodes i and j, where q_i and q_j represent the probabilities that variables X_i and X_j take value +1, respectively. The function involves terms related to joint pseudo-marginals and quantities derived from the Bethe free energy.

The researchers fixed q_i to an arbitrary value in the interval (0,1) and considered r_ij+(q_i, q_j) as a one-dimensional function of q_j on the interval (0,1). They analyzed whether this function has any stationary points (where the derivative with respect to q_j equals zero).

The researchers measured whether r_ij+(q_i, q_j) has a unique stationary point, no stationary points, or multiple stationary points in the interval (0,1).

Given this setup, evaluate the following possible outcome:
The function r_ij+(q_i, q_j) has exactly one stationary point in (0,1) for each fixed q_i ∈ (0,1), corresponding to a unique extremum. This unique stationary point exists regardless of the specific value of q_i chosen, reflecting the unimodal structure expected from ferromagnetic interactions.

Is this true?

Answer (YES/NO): YES